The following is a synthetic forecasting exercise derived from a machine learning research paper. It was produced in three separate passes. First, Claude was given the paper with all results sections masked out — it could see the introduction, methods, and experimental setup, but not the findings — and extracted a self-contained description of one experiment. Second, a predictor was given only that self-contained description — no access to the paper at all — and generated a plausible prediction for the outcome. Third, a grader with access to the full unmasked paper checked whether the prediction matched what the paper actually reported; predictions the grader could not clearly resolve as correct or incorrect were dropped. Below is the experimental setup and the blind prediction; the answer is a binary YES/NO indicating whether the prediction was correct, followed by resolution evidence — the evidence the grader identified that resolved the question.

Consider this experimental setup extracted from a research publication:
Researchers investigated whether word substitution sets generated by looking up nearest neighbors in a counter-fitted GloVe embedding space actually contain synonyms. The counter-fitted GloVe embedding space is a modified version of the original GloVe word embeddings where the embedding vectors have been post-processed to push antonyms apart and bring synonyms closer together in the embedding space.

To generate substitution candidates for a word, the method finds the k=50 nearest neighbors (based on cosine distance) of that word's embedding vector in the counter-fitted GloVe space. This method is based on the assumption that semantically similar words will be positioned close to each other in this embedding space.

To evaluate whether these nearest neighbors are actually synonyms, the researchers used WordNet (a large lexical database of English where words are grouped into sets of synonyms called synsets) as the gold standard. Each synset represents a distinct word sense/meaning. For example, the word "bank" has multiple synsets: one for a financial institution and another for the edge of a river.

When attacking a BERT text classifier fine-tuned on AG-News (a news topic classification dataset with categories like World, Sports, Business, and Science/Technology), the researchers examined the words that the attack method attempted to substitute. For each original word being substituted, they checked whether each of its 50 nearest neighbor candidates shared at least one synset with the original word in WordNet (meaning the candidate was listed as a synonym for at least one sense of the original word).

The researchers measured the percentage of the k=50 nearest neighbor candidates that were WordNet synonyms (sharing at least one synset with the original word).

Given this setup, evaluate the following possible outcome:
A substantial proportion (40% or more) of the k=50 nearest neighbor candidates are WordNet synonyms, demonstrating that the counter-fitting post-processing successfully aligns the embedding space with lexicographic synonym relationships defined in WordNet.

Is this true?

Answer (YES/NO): NO